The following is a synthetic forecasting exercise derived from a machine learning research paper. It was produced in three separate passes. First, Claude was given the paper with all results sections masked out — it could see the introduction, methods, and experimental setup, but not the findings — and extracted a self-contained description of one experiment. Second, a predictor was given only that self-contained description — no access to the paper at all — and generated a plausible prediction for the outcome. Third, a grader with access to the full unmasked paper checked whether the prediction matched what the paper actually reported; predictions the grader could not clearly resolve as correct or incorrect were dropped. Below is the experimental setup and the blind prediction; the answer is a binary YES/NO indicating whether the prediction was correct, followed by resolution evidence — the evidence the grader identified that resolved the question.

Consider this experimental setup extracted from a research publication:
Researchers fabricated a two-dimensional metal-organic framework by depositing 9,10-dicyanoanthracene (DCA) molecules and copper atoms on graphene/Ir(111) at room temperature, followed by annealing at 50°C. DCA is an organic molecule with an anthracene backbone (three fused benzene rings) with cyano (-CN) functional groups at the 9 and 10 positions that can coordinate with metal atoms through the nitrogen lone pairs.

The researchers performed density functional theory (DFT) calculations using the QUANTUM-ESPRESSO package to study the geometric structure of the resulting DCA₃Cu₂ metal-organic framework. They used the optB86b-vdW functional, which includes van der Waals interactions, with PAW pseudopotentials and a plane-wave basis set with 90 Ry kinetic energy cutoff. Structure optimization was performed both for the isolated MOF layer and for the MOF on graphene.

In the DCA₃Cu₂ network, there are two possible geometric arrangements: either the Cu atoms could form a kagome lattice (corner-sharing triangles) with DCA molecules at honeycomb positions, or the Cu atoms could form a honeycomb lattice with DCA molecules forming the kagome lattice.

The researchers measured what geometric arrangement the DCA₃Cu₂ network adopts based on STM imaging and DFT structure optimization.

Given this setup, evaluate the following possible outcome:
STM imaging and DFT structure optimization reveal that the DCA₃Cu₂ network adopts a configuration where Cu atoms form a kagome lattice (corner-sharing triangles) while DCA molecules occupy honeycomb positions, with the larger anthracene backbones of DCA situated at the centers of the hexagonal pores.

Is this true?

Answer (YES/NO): NO